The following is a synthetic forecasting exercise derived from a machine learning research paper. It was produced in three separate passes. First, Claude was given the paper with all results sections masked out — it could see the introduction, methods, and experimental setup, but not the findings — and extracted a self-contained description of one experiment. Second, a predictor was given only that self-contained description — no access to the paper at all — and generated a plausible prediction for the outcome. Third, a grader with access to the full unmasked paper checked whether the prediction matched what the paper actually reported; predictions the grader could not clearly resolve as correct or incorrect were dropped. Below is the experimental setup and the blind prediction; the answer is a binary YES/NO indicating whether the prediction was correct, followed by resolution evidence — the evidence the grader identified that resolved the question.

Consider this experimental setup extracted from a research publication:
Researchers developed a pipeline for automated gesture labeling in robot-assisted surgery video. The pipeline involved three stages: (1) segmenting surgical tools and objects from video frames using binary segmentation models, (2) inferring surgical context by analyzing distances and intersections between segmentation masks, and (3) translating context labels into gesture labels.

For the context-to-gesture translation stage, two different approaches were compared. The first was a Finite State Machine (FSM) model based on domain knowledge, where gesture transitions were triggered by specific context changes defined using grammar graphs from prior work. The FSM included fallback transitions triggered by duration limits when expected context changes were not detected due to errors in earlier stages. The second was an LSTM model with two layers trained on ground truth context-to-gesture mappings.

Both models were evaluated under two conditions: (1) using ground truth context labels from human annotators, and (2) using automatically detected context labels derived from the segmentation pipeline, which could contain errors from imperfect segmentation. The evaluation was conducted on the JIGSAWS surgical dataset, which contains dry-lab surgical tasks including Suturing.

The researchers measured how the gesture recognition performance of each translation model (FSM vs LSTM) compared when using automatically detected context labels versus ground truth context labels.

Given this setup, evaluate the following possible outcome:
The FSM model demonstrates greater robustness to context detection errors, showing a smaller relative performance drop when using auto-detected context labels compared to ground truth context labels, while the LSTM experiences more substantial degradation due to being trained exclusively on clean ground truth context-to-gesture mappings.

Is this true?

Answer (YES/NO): NO